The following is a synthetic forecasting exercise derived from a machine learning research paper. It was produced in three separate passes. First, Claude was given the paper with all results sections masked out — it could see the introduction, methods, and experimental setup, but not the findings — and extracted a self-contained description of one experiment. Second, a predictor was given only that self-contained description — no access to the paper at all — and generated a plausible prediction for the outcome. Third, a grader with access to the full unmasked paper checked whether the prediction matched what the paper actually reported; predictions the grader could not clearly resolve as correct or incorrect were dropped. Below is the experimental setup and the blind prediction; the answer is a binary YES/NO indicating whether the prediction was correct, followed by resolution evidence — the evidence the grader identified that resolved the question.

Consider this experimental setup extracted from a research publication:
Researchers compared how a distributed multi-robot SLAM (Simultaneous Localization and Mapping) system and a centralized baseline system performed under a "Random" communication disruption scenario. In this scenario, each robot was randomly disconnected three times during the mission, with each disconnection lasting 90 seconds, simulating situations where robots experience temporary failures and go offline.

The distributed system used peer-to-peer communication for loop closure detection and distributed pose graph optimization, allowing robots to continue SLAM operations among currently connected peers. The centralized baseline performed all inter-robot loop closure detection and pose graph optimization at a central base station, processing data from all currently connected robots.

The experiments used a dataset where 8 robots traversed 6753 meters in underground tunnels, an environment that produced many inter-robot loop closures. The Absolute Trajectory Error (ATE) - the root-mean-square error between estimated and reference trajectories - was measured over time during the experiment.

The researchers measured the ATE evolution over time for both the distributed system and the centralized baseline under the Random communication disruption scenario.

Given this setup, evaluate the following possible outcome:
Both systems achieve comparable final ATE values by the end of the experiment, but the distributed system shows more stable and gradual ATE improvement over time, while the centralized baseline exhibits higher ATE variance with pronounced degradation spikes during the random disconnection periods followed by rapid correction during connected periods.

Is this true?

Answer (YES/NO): NO